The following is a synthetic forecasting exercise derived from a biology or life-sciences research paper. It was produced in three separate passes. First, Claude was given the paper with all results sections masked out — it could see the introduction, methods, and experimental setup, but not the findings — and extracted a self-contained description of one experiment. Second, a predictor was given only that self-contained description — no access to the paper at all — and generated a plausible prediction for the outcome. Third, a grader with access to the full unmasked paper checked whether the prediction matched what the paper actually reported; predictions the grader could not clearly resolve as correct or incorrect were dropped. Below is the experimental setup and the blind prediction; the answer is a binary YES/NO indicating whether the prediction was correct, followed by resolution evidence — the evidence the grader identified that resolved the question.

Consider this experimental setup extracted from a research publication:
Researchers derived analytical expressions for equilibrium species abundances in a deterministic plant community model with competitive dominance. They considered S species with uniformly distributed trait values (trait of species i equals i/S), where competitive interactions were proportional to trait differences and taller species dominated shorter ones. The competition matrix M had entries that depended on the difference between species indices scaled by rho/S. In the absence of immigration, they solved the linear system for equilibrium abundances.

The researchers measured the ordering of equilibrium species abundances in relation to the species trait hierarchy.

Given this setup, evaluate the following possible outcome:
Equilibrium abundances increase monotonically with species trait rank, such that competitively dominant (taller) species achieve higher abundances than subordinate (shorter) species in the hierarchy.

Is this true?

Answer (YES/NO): YES